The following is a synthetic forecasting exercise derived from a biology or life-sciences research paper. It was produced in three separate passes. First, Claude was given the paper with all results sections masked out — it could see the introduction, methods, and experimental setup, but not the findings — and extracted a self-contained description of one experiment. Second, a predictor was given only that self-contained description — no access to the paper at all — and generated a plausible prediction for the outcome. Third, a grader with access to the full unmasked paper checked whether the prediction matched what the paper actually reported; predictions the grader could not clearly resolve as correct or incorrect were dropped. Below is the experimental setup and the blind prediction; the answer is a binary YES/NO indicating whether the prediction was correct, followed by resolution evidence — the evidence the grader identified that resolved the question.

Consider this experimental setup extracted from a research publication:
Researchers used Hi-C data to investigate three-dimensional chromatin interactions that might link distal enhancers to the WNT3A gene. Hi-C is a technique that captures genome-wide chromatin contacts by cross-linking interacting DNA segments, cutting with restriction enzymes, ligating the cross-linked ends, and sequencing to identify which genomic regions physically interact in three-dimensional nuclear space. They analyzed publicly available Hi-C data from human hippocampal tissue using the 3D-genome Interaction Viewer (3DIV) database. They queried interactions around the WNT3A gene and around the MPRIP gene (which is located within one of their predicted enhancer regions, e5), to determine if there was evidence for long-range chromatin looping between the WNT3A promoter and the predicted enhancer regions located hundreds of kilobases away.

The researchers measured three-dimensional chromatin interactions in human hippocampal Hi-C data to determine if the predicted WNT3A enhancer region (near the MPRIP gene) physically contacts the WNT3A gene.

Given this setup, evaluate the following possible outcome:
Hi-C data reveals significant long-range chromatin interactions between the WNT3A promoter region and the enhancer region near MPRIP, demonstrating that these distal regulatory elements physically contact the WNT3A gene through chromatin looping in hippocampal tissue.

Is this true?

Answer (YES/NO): NO